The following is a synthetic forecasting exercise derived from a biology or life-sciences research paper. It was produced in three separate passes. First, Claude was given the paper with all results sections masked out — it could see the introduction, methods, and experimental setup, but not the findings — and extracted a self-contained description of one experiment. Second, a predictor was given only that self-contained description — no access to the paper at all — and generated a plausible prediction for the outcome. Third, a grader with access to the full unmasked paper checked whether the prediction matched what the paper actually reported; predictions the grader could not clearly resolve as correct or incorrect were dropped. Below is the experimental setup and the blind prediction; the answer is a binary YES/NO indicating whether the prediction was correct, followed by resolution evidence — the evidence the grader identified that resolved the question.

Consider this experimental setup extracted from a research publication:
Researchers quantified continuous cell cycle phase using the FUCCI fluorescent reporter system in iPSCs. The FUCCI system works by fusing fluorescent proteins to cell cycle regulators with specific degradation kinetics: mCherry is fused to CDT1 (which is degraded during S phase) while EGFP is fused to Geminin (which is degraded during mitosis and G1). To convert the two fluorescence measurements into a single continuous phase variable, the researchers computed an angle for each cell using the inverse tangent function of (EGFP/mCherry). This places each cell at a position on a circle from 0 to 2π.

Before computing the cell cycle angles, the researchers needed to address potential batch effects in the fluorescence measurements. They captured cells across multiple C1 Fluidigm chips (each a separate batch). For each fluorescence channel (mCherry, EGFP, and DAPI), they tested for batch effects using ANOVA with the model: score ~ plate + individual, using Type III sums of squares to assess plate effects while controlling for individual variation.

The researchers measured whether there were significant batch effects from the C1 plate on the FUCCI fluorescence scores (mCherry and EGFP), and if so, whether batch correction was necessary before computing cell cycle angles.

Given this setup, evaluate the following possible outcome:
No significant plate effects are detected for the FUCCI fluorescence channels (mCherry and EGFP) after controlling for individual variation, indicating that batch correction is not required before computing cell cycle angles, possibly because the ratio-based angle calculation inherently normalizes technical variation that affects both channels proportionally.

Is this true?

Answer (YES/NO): NO